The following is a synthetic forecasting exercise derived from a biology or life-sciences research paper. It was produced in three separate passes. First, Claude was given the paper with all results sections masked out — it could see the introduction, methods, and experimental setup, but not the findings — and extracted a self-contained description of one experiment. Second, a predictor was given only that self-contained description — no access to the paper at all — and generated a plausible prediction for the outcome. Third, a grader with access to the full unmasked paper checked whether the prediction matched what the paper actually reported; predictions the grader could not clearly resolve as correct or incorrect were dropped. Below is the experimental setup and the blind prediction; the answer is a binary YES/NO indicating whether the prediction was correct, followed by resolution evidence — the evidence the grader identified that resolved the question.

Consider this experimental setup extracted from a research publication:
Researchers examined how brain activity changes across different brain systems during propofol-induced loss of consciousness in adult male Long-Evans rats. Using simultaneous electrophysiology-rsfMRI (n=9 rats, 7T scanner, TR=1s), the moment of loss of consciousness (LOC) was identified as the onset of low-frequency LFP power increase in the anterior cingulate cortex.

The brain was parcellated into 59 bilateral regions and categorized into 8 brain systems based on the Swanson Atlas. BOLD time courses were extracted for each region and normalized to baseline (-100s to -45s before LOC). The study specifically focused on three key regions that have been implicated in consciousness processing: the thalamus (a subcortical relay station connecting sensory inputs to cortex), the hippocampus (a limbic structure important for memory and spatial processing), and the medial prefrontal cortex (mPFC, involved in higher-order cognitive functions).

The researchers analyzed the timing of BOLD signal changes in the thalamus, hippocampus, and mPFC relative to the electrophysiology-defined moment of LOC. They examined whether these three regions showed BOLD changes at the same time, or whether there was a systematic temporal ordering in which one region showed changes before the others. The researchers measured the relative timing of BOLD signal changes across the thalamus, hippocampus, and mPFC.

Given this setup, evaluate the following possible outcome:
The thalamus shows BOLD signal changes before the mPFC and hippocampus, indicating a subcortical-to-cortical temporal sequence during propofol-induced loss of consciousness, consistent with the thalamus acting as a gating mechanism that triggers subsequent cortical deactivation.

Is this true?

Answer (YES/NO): NO